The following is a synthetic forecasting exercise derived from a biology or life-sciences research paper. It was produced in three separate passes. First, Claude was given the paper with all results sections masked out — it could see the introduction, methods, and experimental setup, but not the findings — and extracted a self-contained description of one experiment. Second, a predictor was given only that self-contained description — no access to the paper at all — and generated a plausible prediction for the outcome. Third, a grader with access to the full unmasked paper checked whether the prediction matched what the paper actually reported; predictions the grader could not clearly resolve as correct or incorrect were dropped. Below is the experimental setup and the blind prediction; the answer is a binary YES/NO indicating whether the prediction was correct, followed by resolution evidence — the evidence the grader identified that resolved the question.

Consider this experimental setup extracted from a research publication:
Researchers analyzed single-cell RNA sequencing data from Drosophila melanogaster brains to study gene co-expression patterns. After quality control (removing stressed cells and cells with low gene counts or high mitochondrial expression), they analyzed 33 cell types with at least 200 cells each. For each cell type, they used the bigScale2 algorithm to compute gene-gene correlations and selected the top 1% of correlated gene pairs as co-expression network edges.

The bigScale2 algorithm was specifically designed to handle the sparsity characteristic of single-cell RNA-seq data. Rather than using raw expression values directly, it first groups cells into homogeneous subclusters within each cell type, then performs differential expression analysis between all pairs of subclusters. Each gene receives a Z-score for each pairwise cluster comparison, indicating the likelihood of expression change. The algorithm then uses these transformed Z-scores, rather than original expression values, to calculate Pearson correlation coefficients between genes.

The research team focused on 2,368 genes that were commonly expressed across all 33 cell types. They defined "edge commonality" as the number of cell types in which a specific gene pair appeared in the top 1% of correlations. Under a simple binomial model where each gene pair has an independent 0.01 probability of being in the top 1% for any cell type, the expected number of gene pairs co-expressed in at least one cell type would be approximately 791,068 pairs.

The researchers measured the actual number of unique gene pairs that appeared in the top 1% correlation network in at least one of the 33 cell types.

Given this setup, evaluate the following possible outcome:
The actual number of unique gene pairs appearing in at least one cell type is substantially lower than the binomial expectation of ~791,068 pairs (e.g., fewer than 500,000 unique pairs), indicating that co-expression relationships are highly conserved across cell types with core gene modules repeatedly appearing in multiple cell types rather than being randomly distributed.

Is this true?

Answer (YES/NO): NO